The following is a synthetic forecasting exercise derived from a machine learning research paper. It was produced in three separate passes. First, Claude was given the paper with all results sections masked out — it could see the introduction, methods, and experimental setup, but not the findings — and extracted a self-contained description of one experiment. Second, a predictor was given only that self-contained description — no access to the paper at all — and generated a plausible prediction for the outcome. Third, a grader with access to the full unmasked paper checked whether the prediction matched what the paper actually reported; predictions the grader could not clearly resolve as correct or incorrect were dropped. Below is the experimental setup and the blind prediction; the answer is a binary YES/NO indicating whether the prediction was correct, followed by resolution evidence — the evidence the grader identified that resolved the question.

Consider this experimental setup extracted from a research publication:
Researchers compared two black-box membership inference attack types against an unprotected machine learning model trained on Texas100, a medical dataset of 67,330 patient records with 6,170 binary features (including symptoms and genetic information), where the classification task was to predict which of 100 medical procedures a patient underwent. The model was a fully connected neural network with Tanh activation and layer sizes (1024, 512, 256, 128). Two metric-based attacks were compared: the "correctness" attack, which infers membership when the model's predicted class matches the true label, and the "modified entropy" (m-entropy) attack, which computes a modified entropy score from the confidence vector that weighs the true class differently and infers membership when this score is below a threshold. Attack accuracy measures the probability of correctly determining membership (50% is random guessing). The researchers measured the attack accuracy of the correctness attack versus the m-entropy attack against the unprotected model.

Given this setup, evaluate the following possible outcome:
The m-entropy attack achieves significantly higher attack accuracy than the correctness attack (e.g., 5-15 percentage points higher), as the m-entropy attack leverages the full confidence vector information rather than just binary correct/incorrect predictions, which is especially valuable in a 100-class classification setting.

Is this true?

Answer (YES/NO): NO